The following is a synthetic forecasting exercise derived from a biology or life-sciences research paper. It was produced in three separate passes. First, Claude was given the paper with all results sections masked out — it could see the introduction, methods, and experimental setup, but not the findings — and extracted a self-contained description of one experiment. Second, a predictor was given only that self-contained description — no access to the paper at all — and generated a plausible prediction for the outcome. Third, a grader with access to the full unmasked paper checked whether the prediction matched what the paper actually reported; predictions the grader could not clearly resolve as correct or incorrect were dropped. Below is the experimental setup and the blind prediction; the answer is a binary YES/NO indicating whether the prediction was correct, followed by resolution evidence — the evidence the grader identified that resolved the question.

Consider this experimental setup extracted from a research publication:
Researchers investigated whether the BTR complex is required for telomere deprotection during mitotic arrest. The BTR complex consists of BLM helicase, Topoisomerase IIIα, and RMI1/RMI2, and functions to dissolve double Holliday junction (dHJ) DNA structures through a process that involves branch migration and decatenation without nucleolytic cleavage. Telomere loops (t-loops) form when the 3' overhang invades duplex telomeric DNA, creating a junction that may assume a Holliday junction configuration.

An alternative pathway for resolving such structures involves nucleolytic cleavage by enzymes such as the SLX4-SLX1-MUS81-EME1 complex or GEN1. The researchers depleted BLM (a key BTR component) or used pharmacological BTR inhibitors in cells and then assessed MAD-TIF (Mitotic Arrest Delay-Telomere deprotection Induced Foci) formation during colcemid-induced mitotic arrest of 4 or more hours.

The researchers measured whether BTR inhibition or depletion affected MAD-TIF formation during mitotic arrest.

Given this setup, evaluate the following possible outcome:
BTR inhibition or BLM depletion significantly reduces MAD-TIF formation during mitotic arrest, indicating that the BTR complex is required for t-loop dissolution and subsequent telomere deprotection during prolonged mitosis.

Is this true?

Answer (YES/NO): YES